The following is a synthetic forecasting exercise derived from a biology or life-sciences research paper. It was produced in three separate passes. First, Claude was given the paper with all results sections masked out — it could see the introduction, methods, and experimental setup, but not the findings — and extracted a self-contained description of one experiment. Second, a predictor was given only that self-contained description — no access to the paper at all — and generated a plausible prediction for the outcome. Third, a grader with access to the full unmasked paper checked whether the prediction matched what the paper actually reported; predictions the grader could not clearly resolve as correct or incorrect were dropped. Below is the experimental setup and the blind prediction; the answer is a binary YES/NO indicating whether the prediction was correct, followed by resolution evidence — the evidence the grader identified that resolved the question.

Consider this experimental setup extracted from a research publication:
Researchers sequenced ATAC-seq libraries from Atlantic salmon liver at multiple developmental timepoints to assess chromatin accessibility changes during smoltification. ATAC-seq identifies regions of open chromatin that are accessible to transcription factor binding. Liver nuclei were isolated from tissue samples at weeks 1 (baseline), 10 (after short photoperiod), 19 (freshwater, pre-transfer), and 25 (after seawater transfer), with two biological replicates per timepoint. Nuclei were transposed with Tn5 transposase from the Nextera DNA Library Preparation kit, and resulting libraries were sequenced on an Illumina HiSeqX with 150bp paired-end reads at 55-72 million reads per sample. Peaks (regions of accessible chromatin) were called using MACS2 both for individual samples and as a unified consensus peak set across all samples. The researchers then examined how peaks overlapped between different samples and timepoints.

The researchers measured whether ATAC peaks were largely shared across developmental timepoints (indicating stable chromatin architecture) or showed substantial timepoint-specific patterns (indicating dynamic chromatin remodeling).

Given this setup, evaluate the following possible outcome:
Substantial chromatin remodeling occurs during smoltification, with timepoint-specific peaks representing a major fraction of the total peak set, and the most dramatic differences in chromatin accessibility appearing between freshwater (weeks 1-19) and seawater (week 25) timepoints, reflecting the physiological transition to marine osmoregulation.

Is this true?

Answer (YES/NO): NO